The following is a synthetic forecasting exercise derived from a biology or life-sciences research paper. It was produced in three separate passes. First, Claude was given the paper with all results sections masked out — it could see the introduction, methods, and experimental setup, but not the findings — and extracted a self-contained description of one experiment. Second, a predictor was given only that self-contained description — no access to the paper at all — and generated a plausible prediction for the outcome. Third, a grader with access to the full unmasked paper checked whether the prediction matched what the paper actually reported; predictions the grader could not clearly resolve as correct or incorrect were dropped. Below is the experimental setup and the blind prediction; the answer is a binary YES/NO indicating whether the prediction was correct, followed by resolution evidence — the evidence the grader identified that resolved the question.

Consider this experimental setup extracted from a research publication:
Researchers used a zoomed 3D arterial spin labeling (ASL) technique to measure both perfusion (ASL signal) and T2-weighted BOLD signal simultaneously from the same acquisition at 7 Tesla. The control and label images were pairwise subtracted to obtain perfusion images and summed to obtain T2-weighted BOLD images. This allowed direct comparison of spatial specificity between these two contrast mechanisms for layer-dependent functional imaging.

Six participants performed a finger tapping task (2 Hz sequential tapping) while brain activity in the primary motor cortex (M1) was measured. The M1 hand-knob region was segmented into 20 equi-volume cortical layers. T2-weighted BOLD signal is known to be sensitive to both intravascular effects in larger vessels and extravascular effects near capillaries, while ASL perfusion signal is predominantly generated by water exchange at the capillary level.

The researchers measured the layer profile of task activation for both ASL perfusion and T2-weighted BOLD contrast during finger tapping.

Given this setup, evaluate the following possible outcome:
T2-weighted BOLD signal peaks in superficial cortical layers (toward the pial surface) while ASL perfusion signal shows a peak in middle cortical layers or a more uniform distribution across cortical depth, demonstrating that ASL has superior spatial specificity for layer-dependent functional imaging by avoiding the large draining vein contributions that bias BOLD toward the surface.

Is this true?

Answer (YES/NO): NO